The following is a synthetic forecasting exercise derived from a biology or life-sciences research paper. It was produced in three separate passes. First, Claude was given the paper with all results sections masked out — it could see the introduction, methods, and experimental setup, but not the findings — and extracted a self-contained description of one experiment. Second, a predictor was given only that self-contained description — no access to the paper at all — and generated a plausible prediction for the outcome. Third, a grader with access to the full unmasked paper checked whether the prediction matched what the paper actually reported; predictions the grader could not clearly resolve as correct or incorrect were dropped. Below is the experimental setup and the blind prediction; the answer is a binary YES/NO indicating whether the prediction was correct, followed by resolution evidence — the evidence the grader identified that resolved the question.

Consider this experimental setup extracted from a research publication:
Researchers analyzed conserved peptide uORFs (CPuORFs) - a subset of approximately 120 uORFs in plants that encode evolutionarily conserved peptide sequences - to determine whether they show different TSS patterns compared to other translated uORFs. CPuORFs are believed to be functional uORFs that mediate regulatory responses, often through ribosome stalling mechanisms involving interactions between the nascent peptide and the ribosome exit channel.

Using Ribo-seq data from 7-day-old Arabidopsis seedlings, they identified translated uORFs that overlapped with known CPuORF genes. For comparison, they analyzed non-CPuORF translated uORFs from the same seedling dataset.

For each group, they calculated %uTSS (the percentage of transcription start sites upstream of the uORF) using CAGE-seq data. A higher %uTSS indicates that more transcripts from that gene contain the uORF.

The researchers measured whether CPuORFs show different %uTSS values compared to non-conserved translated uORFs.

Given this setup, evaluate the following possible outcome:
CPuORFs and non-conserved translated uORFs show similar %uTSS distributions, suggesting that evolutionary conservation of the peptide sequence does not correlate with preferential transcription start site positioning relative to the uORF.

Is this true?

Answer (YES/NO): NO